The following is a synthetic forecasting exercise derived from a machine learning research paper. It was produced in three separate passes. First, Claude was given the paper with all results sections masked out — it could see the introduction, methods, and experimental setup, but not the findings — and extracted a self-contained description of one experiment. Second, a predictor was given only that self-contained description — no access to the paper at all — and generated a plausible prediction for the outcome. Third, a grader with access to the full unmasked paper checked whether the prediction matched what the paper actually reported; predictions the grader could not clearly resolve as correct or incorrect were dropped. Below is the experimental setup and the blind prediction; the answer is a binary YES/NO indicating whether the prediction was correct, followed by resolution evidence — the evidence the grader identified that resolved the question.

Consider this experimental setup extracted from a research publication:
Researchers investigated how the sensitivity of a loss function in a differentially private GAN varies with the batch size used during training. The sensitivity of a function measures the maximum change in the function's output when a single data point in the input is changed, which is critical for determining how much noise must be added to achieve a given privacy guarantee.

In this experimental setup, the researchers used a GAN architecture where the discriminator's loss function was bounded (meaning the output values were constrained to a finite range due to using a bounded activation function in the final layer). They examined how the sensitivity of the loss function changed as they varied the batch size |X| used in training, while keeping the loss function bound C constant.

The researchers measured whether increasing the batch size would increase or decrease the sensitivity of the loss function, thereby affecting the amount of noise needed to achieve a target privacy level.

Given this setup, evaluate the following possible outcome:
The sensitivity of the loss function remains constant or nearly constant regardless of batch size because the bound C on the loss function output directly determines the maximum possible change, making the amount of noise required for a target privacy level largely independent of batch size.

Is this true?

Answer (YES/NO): NO